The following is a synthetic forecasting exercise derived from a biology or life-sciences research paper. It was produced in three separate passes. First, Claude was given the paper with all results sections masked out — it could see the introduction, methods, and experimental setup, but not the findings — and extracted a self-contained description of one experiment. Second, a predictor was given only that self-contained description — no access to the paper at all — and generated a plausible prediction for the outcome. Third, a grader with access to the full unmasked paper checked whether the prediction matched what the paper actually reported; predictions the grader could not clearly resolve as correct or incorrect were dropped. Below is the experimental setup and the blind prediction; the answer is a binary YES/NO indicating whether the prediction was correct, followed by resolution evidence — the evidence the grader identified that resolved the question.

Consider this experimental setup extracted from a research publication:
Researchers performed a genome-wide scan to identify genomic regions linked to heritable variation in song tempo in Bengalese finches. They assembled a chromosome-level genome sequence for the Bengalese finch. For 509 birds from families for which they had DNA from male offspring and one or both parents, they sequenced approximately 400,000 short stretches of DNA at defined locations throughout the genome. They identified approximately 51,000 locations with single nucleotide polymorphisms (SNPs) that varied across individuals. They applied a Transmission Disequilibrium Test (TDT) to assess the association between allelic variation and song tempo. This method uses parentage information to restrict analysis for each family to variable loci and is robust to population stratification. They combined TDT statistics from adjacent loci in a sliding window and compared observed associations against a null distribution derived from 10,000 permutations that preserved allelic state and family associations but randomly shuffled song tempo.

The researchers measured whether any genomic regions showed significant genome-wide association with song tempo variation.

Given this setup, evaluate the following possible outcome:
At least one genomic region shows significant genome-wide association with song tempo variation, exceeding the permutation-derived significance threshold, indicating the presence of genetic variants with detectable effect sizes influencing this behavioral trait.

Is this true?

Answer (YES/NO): YES